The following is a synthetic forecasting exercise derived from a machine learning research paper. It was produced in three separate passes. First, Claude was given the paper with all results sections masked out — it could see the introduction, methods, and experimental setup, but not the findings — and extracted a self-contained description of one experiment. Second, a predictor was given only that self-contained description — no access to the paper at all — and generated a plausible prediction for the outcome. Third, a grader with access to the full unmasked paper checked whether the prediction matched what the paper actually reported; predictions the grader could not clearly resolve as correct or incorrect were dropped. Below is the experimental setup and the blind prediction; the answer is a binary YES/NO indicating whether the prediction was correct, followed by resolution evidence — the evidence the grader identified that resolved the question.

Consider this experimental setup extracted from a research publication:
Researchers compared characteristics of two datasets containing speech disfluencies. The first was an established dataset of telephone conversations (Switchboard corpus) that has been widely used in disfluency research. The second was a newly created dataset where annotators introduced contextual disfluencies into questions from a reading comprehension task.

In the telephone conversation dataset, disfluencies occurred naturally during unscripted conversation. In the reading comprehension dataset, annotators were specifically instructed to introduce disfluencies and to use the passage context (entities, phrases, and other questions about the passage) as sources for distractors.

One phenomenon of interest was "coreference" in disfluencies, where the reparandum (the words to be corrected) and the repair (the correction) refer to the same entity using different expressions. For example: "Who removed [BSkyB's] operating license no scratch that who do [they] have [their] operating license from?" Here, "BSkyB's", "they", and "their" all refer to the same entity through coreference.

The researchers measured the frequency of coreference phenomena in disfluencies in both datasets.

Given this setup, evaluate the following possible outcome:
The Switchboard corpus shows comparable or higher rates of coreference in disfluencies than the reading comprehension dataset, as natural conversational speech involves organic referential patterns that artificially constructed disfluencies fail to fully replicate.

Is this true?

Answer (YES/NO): NO